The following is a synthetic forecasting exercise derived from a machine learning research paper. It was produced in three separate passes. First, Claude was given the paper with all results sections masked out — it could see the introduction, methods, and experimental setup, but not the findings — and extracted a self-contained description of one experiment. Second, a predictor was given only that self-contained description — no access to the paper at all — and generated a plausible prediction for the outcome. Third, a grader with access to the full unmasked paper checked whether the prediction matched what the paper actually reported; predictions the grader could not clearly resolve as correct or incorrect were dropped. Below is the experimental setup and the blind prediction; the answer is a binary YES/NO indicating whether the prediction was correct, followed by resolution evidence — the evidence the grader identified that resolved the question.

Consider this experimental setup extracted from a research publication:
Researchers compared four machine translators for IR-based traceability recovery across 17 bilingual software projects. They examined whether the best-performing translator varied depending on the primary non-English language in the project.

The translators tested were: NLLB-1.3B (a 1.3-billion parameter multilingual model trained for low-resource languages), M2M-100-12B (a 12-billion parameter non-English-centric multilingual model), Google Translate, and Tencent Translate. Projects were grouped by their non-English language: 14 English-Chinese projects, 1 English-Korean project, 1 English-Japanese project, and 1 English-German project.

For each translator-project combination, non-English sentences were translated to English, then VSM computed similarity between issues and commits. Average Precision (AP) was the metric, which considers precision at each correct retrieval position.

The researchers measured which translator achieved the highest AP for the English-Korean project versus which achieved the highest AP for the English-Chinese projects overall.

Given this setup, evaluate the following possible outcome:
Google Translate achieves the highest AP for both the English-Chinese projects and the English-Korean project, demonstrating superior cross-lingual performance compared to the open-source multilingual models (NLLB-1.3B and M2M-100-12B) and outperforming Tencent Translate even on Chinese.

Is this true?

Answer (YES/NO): NO